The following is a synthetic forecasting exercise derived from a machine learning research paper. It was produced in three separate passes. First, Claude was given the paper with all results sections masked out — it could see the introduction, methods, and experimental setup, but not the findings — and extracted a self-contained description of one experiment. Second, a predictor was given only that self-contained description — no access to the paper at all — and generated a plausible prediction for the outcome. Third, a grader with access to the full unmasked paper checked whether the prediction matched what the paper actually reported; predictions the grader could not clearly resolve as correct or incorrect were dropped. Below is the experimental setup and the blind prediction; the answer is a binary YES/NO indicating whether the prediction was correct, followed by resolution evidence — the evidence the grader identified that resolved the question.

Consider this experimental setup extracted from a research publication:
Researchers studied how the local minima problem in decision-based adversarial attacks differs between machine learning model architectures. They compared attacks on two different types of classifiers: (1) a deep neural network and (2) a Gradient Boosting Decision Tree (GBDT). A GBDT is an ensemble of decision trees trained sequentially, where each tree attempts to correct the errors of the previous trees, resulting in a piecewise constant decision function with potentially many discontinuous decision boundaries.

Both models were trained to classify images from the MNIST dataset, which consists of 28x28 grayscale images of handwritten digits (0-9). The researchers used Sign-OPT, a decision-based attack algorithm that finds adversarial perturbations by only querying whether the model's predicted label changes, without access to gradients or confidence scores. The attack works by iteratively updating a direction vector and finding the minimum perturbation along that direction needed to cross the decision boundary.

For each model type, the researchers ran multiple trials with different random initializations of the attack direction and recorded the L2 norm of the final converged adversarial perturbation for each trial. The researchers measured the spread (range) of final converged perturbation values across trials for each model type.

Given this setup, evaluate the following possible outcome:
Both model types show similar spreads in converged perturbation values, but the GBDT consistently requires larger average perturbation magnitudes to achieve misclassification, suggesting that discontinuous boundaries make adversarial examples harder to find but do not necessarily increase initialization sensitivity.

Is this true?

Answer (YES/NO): NO